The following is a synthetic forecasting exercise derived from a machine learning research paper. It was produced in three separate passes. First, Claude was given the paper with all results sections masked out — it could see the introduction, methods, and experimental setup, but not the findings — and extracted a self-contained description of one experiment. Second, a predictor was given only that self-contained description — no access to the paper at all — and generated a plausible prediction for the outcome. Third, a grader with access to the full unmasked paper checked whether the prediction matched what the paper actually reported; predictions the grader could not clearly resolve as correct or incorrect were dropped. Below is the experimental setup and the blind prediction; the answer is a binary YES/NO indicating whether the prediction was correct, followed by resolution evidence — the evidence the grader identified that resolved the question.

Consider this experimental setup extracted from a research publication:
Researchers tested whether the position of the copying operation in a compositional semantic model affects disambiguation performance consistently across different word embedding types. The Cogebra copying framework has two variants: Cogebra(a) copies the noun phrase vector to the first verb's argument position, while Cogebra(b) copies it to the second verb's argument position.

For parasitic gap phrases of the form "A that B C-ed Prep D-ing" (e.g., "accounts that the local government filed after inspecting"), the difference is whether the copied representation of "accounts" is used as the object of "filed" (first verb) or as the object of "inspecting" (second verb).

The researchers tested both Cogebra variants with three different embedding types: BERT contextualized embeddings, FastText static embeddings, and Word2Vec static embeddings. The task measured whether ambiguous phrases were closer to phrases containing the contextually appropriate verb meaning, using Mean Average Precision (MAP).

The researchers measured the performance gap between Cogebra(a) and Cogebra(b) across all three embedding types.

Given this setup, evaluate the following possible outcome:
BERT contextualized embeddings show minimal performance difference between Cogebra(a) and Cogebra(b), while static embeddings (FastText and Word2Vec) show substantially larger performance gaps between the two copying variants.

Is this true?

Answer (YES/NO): NO